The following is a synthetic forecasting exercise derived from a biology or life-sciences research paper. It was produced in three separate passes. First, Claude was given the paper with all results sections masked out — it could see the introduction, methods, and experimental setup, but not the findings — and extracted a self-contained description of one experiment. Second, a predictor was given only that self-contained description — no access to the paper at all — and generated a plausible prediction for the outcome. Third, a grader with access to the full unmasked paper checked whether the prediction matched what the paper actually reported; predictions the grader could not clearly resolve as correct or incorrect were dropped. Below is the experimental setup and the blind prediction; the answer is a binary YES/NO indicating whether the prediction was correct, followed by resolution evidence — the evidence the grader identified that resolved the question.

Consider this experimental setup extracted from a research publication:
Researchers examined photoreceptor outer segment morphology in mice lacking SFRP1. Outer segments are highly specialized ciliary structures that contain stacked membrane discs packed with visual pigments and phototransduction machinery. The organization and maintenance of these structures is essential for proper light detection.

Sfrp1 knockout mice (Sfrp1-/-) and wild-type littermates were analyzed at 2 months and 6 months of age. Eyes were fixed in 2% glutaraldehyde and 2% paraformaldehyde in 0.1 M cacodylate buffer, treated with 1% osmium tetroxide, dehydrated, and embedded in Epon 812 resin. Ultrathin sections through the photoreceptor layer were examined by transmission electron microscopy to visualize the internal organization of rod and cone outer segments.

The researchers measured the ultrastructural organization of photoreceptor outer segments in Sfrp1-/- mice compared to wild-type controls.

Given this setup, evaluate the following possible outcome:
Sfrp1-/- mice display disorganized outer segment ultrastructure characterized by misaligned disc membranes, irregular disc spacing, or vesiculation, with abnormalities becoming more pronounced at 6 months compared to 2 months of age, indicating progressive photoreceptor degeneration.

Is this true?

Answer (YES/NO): YES